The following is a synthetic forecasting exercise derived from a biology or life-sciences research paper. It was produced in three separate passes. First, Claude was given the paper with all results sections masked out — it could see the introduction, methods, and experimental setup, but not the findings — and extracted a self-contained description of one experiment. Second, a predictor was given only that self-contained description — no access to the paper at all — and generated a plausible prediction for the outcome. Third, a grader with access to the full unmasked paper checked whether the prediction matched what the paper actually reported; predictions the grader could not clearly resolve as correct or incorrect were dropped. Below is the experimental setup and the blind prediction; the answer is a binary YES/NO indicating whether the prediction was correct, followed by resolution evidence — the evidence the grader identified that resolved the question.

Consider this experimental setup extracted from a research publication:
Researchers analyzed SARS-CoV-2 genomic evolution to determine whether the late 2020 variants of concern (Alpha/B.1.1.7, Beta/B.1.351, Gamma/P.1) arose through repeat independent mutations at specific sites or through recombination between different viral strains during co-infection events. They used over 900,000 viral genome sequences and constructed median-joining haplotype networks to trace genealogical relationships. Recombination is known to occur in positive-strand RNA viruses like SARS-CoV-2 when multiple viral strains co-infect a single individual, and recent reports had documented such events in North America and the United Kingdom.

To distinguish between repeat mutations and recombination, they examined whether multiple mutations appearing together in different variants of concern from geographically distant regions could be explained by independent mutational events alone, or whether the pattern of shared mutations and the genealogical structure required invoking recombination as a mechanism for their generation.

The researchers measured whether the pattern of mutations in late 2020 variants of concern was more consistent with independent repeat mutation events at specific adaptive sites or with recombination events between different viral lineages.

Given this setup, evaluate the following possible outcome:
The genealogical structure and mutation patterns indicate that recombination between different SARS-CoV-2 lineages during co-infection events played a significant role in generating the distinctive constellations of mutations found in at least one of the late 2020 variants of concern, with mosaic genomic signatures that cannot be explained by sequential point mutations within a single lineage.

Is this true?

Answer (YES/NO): YES